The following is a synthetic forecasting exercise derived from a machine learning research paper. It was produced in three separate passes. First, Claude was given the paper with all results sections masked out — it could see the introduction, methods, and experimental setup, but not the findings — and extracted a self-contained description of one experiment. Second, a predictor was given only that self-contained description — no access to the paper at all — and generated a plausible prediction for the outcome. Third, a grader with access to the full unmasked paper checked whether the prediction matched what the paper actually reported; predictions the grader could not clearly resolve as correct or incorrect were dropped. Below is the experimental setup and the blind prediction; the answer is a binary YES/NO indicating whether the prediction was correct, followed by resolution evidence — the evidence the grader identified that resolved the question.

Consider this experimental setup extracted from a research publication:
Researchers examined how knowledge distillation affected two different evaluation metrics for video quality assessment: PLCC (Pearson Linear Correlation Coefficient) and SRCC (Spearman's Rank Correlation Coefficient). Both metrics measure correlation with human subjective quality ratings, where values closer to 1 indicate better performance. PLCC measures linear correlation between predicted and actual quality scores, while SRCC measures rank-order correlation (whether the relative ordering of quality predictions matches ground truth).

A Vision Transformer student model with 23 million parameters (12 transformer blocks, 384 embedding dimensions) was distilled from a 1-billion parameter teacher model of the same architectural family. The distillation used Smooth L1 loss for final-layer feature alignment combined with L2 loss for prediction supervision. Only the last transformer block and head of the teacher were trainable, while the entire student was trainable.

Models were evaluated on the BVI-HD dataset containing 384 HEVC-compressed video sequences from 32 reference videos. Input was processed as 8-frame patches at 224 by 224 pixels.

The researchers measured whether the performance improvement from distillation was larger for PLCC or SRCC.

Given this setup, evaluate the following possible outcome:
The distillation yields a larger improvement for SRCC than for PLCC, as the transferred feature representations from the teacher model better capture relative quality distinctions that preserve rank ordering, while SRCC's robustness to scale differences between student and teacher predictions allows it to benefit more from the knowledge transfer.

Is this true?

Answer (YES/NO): YES